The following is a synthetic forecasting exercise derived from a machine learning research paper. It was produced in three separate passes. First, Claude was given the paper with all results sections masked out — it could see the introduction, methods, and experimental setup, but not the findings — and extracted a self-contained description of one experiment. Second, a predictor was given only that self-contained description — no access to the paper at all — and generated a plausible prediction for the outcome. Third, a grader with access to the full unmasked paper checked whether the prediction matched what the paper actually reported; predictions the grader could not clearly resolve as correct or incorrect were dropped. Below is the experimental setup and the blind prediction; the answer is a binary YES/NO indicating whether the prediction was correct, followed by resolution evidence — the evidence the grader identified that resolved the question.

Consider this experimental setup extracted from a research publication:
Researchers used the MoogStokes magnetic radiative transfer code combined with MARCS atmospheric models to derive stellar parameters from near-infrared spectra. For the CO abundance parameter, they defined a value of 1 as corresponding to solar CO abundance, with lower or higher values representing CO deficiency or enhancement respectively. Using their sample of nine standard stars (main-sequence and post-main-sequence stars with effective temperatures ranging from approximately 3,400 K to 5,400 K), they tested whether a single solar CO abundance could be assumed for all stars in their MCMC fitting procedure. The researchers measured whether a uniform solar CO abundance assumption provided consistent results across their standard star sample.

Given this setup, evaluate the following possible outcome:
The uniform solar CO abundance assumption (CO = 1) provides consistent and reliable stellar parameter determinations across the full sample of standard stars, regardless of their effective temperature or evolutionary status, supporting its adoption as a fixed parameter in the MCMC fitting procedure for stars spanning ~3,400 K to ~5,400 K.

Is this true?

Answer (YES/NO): NO